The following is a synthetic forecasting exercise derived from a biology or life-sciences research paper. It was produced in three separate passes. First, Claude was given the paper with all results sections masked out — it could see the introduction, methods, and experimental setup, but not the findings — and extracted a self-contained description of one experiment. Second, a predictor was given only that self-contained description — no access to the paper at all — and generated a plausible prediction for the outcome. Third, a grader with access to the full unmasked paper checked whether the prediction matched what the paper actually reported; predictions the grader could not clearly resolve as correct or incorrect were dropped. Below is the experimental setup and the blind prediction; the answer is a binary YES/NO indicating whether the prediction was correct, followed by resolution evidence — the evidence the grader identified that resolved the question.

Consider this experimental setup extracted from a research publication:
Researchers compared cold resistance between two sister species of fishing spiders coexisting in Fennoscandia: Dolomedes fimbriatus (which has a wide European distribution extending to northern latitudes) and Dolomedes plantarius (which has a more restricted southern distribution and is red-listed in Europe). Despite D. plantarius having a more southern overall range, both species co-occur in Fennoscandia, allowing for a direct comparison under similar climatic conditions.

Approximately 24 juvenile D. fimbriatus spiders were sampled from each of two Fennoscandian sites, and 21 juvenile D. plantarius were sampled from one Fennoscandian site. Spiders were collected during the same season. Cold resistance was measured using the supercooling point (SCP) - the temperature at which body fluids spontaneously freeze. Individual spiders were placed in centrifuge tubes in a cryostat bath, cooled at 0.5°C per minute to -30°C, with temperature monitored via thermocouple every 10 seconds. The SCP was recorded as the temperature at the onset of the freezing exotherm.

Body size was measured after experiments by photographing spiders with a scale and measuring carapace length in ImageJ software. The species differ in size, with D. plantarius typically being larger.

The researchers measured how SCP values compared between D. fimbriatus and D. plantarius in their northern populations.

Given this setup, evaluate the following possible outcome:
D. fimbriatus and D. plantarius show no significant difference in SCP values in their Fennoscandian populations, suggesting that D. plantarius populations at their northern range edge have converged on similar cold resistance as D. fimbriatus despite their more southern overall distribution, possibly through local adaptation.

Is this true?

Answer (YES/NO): NO